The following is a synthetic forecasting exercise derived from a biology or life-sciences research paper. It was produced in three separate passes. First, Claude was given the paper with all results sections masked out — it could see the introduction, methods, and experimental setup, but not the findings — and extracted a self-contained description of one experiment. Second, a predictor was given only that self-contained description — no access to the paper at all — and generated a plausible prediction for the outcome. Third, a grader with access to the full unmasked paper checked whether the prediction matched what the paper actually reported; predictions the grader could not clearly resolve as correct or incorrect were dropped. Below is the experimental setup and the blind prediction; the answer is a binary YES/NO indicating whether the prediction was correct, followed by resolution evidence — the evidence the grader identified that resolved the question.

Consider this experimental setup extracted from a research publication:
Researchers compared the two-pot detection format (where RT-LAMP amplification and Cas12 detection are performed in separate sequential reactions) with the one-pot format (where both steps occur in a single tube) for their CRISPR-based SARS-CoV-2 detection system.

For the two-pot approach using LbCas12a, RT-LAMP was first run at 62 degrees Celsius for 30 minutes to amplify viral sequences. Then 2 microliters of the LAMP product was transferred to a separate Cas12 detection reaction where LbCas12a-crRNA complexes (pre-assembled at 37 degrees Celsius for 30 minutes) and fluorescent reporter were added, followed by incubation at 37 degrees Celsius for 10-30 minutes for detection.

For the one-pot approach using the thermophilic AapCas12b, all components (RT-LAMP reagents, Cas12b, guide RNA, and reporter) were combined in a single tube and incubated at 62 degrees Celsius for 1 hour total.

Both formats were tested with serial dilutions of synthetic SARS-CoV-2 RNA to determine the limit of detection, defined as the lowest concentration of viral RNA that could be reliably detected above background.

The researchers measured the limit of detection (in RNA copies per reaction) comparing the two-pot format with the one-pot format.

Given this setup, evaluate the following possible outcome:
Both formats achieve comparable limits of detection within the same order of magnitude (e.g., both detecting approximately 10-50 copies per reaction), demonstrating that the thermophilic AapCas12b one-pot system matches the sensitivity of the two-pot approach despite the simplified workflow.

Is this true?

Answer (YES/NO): YES